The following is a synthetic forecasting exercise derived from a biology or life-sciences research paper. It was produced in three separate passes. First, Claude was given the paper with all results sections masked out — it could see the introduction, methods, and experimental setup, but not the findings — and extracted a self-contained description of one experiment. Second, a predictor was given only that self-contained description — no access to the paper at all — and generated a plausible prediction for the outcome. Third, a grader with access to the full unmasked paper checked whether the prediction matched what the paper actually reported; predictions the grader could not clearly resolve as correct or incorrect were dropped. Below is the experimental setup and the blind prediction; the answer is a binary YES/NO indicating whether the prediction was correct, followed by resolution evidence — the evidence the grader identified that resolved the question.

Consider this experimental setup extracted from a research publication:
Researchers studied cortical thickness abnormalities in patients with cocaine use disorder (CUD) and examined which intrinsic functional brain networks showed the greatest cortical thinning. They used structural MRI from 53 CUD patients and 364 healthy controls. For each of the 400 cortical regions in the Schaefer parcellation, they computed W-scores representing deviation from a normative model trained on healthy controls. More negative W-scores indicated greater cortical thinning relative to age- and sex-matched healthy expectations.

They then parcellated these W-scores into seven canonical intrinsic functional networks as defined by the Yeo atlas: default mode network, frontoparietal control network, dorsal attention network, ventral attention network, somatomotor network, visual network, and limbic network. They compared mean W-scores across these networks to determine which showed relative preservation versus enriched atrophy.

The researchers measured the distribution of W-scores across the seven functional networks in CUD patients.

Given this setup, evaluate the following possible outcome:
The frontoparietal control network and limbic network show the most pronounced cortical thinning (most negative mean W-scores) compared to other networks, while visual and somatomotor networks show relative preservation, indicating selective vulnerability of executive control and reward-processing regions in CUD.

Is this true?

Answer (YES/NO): NO